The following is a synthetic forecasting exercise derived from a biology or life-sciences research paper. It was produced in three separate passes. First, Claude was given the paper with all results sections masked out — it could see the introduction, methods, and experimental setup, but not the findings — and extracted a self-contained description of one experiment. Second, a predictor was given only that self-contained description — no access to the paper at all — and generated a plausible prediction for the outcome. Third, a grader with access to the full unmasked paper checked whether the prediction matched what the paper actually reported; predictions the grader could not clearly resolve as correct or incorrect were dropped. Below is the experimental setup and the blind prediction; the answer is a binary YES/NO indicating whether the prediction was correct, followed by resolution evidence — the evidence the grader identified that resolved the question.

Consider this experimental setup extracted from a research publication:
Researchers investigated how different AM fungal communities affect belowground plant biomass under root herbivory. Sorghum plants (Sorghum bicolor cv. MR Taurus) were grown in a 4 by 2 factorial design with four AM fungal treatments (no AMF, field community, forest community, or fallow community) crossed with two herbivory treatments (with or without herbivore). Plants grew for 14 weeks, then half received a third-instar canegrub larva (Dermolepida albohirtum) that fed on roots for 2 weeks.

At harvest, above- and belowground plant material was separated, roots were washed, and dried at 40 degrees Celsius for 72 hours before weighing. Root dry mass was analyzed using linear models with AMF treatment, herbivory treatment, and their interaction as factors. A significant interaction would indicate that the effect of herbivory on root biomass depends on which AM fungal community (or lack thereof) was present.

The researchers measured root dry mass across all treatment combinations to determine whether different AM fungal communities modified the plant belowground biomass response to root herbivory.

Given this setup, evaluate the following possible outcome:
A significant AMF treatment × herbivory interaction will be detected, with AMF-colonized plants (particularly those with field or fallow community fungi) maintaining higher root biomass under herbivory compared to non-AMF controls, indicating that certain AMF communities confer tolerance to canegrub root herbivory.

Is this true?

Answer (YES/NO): YES